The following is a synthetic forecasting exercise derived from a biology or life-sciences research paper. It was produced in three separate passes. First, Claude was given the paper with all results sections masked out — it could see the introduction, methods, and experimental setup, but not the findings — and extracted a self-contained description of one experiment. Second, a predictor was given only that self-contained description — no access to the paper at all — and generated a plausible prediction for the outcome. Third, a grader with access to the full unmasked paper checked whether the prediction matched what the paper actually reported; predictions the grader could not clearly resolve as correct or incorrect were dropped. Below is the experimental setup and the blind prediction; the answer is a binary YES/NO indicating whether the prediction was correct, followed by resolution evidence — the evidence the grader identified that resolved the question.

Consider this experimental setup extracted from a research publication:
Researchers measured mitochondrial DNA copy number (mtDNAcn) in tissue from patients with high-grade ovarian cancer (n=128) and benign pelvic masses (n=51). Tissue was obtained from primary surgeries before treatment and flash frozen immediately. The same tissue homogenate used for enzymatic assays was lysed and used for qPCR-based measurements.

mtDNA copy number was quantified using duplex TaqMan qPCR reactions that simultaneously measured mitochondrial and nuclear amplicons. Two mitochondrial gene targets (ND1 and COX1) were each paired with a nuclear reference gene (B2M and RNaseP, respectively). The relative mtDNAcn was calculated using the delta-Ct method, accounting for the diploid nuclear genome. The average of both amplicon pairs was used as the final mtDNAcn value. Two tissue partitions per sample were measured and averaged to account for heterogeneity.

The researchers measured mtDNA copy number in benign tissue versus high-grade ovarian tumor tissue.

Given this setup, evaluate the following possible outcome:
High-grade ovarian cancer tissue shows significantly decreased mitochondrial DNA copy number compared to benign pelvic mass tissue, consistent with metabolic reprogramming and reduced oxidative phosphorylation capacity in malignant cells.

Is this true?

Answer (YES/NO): NO